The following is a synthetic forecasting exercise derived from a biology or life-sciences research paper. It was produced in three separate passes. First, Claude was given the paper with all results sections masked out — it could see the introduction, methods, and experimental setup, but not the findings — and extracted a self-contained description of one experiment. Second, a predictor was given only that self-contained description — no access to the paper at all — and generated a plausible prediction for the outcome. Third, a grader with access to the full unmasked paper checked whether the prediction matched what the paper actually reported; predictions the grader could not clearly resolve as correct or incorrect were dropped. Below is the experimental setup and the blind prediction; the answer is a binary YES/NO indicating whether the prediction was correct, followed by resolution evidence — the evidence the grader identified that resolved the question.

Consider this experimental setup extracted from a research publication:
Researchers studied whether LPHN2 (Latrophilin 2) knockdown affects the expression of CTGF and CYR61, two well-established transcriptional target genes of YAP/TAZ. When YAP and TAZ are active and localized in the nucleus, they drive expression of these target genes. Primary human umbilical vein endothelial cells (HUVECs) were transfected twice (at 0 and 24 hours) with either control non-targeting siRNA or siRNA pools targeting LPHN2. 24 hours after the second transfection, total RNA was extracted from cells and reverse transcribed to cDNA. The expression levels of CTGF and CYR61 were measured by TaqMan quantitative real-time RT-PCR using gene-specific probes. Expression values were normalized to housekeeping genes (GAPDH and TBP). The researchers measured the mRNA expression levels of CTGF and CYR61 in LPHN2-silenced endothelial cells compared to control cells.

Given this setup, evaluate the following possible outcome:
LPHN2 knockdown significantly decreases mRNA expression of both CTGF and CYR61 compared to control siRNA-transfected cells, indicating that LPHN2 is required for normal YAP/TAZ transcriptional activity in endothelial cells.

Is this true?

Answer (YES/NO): NO